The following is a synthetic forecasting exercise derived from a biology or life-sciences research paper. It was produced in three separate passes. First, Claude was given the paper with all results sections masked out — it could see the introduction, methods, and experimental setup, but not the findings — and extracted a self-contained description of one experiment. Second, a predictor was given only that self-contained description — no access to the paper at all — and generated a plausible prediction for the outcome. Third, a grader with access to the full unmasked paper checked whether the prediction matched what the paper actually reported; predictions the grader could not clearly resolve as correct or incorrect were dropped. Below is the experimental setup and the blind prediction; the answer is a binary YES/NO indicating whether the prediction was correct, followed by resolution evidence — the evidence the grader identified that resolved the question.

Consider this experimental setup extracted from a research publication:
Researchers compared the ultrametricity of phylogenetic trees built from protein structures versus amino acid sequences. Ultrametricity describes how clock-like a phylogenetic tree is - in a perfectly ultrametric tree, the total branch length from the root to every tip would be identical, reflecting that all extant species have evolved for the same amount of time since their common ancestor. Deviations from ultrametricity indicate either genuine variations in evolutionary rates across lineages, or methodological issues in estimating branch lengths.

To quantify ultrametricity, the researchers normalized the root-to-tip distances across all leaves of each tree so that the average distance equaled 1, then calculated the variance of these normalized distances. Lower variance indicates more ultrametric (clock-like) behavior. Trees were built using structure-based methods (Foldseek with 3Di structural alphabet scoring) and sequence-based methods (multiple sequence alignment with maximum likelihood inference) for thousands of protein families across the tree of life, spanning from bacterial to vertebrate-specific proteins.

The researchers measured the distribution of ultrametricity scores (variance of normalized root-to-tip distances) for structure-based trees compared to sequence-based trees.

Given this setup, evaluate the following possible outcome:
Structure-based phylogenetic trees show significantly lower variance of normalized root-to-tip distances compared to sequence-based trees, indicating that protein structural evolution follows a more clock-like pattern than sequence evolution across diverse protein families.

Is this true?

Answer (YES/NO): YES